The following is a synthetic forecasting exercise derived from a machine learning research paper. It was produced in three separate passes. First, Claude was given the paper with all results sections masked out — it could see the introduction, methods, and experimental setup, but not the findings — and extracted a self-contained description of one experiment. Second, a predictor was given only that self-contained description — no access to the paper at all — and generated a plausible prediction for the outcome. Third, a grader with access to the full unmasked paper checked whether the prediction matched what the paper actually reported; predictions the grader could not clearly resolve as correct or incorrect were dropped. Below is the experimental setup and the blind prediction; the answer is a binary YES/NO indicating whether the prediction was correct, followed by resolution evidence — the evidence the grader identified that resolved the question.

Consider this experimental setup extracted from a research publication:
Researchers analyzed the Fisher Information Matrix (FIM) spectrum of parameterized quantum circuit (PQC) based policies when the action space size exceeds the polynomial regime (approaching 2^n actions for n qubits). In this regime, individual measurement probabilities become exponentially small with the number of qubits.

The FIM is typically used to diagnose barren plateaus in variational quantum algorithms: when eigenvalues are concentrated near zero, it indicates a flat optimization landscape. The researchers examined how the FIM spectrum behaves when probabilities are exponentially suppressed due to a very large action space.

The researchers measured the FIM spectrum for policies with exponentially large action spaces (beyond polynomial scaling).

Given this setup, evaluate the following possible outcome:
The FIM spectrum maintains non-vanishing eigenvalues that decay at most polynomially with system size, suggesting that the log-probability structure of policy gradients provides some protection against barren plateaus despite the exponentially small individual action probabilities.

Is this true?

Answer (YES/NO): NO